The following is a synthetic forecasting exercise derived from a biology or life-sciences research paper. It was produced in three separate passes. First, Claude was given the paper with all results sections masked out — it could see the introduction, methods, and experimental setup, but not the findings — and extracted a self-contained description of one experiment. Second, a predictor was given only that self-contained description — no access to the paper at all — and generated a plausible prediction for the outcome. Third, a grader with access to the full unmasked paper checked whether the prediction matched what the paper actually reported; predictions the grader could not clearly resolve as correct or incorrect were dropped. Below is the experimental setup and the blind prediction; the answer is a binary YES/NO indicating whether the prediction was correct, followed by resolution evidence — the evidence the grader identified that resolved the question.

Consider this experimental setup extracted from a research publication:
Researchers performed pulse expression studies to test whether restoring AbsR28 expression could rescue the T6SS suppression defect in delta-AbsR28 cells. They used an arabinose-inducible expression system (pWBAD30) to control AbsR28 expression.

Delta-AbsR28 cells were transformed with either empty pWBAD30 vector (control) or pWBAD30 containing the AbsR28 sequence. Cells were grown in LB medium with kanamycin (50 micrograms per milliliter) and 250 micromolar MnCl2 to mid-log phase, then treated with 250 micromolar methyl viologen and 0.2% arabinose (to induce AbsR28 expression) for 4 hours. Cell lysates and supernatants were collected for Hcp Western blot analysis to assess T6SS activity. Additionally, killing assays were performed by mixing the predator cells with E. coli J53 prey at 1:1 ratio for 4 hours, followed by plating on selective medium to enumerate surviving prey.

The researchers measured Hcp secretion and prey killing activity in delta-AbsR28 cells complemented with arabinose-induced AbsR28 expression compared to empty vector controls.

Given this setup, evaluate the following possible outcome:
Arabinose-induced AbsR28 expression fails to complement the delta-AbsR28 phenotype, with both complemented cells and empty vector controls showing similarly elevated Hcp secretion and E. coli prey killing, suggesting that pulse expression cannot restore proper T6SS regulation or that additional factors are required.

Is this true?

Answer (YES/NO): NO